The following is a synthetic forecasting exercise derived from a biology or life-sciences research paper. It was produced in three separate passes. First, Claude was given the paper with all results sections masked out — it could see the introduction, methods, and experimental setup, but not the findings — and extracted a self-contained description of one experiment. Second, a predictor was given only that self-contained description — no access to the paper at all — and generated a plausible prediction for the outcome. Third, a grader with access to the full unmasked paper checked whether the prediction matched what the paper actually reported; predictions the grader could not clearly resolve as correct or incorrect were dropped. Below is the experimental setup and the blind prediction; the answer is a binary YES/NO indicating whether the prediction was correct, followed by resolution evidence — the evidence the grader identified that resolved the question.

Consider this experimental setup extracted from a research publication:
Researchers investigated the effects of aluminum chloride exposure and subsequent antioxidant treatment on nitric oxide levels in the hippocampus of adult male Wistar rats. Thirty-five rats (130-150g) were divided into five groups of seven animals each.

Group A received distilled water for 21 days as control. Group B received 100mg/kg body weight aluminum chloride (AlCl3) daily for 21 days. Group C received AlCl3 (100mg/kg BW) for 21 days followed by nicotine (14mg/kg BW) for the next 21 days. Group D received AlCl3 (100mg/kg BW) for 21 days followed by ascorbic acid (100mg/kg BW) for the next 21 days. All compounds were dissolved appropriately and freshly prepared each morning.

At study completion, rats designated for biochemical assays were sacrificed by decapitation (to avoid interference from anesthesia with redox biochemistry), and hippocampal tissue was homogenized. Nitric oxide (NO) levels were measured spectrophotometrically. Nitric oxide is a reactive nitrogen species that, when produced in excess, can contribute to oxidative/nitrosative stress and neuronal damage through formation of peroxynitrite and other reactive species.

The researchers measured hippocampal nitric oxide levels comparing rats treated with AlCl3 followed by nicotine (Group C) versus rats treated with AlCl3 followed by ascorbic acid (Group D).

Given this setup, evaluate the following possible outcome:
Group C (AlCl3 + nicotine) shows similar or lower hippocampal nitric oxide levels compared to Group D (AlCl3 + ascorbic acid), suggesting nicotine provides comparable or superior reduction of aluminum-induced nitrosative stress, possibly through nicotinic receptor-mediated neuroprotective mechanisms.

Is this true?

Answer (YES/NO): NO